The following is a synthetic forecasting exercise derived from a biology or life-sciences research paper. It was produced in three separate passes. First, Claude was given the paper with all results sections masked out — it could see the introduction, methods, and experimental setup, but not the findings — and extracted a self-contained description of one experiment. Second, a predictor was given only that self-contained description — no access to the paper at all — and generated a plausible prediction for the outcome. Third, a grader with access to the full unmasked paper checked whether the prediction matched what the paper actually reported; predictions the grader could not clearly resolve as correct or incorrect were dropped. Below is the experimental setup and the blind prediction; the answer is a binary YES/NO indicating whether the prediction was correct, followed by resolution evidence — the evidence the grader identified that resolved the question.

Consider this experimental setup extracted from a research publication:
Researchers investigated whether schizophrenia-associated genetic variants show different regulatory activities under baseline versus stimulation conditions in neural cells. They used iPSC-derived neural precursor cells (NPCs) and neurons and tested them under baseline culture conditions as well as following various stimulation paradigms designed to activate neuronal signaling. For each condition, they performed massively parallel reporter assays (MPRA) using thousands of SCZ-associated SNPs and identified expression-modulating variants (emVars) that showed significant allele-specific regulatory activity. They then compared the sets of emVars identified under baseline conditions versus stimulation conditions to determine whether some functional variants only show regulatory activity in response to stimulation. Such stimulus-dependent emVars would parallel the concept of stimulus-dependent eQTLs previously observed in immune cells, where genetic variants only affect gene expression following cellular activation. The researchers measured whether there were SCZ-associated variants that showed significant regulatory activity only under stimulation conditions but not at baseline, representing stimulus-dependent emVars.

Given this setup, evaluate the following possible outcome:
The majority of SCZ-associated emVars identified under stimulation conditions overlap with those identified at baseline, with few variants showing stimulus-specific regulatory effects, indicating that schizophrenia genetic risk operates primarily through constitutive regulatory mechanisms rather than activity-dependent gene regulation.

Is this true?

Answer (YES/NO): NO